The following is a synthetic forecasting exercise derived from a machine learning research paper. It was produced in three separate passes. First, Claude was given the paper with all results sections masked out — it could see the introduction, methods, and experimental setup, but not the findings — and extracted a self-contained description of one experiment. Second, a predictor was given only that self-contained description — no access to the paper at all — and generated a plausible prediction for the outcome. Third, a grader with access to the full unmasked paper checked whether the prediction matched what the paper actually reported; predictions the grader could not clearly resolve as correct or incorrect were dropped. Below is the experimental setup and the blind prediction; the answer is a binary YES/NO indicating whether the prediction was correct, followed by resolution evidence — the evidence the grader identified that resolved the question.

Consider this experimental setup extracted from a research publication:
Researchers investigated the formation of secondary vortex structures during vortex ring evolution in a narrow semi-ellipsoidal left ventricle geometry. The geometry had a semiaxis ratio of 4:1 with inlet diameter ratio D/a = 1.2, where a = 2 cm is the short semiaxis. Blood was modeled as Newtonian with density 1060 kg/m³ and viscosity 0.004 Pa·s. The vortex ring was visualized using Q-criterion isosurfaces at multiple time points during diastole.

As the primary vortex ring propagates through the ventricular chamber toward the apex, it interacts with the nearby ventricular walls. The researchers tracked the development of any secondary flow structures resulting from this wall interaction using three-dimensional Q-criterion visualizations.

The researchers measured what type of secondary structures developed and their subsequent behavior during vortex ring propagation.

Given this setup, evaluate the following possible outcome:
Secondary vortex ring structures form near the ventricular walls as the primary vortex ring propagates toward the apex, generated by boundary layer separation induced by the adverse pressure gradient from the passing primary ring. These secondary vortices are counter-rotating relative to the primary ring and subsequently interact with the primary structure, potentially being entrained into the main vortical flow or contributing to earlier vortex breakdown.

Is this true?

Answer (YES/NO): NO